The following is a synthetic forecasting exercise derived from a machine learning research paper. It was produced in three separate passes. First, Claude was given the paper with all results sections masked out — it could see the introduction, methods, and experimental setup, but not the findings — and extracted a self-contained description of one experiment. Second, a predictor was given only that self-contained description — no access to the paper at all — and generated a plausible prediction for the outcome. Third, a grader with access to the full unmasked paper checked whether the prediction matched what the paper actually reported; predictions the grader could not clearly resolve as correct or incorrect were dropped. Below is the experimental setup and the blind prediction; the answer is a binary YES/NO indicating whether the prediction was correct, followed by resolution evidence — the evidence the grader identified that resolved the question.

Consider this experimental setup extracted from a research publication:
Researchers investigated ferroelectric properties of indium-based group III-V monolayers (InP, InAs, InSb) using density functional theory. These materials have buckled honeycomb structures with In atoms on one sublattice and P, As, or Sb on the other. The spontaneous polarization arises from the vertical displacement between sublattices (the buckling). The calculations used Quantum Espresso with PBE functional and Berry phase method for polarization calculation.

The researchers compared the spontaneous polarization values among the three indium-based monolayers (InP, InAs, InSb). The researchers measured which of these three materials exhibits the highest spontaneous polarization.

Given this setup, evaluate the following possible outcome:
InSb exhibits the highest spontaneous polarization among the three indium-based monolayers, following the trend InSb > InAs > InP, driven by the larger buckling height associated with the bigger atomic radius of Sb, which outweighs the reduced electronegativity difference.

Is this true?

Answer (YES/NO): NO